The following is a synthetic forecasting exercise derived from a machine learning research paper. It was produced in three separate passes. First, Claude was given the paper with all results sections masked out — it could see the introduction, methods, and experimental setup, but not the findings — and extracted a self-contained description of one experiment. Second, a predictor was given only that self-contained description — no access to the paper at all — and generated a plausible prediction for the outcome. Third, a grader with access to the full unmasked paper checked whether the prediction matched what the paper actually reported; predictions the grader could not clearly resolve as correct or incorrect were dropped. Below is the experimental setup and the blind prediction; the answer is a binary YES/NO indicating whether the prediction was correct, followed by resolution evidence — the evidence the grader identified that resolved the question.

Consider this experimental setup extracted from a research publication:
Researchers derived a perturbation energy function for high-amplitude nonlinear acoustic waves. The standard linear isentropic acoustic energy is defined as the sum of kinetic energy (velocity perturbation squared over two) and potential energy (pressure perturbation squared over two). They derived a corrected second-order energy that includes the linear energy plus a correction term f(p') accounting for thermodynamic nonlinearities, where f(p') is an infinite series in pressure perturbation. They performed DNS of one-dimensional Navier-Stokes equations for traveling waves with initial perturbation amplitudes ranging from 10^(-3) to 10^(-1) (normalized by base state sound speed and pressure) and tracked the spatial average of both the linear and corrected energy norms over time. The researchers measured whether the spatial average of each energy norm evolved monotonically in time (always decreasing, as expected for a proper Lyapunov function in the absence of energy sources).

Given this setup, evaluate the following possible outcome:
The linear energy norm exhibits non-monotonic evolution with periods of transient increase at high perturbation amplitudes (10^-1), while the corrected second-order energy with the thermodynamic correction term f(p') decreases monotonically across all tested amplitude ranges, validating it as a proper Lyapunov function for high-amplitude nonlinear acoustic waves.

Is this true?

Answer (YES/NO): YES